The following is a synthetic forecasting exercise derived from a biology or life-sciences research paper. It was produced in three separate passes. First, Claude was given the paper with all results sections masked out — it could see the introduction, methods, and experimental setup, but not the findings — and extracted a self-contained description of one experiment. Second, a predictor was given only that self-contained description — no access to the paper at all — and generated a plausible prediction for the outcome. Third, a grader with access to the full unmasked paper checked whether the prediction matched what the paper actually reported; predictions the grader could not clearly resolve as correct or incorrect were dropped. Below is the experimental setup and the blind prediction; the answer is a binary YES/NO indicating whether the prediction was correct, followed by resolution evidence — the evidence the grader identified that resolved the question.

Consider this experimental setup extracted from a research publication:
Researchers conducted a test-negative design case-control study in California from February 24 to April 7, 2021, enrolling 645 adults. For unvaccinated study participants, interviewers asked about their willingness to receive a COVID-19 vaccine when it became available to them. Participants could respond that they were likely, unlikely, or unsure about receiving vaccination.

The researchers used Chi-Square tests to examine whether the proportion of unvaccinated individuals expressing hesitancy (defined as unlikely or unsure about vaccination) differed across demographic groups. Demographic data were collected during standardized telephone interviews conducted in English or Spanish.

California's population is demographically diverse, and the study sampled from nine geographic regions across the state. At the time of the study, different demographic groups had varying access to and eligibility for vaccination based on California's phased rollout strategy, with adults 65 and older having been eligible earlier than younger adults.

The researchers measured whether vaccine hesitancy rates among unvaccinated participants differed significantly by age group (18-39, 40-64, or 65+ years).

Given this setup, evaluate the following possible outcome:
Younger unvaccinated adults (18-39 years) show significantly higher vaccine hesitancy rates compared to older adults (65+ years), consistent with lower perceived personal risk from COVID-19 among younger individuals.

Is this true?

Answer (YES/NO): NO